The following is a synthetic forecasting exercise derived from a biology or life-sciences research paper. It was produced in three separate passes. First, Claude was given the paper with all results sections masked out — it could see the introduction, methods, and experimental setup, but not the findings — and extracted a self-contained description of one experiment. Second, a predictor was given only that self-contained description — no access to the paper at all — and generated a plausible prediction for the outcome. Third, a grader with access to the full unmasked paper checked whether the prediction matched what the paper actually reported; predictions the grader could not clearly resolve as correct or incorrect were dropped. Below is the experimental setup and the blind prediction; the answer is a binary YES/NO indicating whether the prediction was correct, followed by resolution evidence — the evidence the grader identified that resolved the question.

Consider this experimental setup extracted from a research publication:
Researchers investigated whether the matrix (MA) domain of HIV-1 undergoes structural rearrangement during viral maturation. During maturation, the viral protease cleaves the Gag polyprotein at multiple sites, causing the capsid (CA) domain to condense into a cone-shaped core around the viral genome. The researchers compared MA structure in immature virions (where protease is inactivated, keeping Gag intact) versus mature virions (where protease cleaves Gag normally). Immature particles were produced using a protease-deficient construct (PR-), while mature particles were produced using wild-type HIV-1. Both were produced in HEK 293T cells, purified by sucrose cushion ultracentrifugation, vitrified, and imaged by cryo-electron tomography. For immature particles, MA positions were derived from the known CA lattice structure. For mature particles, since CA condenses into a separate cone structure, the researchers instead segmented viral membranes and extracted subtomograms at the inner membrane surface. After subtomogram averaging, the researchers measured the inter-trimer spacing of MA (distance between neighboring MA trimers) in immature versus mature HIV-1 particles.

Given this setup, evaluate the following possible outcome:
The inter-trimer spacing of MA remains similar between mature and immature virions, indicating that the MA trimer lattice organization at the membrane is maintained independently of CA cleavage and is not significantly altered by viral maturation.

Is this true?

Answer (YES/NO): NO